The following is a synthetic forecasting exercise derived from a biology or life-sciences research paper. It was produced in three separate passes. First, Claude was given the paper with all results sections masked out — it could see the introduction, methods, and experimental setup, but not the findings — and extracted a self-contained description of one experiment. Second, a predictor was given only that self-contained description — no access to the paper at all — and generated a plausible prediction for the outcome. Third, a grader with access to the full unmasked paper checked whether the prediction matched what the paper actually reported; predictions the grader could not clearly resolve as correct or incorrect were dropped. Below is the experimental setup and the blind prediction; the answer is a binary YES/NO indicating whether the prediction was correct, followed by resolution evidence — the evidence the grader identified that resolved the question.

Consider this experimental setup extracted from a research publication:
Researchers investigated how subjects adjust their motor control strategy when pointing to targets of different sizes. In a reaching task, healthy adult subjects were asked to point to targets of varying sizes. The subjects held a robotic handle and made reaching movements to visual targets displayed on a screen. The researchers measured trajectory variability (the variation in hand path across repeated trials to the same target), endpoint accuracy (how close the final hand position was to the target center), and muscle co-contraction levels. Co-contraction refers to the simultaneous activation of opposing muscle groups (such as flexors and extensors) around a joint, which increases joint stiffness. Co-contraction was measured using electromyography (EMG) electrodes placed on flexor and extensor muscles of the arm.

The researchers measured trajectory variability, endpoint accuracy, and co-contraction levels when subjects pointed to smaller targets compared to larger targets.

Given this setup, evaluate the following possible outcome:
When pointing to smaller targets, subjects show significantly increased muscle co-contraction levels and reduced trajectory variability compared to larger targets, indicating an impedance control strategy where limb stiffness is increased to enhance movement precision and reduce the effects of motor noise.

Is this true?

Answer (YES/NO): YES